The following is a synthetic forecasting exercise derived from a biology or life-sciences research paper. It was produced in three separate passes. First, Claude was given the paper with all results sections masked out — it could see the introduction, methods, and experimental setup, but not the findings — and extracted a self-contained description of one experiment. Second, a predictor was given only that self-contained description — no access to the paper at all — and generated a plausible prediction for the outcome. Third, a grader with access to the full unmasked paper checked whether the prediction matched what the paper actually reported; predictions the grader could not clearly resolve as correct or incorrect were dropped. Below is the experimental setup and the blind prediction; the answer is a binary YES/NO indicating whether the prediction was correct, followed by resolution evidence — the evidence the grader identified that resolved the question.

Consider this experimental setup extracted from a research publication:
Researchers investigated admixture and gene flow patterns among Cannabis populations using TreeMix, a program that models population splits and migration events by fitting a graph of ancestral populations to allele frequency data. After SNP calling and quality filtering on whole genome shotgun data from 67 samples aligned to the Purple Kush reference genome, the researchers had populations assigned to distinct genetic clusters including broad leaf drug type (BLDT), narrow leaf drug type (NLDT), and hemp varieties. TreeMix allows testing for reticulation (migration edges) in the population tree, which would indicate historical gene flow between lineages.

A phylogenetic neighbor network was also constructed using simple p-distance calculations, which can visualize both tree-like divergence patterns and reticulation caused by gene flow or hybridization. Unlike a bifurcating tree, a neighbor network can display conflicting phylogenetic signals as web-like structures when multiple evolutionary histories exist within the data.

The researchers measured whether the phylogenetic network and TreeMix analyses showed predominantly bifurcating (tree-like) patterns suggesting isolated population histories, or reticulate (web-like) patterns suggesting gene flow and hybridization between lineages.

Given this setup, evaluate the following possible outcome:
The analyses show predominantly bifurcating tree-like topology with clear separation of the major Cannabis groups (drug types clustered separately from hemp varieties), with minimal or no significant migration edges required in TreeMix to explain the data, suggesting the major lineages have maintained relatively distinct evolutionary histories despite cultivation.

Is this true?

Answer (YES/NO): YES